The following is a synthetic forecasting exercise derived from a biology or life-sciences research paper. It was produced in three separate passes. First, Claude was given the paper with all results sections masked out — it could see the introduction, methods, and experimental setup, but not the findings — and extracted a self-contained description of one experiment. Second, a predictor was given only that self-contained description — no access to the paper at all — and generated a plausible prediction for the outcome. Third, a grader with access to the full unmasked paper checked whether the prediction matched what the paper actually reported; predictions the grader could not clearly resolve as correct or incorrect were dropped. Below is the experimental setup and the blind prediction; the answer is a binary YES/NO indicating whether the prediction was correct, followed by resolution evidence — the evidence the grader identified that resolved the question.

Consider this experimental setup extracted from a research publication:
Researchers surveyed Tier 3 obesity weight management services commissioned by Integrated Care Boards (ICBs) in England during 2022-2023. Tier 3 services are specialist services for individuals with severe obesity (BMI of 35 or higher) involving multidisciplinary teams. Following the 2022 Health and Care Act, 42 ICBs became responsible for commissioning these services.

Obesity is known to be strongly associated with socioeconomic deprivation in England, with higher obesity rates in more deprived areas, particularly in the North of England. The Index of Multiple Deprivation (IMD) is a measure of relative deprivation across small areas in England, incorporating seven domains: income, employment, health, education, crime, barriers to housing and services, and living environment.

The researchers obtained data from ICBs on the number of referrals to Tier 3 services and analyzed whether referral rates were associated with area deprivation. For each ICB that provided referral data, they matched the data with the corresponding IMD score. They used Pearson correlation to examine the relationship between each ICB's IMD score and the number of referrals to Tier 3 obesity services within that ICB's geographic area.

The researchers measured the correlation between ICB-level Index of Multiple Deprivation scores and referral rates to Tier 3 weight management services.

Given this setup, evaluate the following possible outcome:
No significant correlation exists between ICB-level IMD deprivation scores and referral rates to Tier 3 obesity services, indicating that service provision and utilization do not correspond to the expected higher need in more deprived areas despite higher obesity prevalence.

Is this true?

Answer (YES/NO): YES